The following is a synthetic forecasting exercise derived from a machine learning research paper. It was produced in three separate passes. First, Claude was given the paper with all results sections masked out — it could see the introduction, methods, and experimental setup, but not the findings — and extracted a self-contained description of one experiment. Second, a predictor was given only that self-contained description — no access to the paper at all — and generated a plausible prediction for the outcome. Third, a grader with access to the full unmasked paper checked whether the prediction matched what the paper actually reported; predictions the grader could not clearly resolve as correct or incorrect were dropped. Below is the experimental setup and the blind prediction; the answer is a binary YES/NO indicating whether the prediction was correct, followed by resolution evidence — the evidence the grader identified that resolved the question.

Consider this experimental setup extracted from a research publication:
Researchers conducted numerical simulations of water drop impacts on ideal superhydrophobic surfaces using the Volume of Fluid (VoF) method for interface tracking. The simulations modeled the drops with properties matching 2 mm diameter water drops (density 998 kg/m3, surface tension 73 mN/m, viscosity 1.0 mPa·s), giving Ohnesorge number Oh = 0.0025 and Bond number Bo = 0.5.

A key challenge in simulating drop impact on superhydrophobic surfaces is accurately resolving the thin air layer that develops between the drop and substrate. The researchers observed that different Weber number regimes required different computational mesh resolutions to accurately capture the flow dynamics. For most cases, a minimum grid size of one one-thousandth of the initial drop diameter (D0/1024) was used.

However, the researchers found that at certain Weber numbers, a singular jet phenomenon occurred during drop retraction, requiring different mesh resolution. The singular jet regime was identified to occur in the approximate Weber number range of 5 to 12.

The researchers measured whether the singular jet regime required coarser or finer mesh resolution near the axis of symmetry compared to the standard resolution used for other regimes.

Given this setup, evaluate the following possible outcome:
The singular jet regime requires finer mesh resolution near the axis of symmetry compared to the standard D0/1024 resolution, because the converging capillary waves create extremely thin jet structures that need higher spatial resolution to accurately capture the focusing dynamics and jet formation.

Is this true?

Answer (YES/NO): YES